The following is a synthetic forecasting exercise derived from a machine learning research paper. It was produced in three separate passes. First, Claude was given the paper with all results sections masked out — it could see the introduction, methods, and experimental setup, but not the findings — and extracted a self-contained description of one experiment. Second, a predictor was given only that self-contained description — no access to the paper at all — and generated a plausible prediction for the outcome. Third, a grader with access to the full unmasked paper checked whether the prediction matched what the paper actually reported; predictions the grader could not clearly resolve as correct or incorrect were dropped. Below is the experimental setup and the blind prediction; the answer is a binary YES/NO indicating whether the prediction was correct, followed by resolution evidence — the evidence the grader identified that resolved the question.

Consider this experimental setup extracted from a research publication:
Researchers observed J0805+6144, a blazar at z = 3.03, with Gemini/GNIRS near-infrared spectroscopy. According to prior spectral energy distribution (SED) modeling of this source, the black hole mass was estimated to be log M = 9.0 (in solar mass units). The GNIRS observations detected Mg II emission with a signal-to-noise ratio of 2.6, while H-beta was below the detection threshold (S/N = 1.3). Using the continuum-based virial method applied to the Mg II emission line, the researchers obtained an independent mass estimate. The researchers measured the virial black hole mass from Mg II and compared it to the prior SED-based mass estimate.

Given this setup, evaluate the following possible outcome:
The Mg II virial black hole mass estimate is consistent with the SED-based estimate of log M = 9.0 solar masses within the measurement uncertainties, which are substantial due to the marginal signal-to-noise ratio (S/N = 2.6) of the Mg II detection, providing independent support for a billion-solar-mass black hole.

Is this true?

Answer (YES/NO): NO